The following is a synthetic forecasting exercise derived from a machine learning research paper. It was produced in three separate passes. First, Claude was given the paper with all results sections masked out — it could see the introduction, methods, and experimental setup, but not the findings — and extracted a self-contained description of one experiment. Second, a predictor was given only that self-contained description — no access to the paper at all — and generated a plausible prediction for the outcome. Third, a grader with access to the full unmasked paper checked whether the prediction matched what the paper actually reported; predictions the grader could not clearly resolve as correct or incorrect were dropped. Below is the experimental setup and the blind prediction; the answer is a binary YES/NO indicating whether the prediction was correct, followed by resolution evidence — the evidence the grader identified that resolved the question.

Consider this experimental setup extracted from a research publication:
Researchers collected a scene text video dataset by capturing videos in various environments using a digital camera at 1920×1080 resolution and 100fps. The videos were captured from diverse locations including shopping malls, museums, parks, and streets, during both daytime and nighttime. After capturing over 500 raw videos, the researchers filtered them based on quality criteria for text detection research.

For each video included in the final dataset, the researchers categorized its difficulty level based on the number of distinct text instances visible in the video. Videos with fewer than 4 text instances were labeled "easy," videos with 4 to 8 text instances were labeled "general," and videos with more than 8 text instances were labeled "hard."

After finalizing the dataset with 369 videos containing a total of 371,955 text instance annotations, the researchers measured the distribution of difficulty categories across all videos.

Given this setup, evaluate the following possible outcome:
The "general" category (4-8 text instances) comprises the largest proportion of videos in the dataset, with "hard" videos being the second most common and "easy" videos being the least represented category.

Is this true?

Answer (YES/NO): NO